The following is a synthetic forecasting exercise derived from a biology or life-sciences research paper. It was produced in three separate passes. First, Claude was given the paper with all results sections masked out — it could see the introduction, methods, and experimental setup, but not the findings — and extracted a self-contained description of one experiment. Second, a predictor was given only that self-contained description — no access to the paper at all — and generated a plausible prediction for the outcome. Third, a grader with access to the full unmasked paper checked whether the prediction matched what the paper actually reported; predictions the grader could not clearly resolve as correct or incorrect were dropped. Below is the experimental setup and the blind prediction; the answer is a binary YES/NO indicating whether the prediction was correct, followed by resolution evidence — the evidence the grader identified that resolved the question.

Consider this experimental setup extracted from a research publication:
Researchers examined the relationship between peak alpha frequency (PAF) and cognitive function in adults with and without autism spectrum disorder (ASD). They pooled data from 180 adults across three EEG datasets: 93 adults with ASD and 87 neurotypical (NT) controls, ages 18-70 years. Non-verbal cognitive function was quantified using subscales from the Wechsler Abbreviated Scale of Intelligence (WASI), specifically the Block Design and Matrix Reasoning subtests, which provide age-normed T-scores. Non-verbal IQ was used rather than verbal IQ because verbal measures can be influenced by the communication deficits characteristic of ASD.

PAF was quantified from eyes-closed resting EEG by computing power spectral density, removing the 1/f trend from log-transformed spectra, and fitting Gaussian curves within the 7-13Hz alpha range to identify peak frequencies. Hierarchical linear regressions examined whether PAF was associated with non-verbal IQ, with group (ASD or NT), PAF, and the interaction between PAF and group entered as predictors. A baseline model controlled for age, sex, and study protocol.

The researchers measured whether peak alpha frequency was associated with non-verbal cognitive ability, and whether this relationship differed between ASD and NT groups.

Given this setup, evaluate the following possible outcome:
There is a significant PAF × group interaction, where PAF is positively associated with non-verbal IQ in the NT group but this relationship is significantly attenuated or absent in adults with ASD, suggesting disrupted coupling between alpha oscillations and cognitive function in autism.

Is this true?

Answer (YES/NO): NO